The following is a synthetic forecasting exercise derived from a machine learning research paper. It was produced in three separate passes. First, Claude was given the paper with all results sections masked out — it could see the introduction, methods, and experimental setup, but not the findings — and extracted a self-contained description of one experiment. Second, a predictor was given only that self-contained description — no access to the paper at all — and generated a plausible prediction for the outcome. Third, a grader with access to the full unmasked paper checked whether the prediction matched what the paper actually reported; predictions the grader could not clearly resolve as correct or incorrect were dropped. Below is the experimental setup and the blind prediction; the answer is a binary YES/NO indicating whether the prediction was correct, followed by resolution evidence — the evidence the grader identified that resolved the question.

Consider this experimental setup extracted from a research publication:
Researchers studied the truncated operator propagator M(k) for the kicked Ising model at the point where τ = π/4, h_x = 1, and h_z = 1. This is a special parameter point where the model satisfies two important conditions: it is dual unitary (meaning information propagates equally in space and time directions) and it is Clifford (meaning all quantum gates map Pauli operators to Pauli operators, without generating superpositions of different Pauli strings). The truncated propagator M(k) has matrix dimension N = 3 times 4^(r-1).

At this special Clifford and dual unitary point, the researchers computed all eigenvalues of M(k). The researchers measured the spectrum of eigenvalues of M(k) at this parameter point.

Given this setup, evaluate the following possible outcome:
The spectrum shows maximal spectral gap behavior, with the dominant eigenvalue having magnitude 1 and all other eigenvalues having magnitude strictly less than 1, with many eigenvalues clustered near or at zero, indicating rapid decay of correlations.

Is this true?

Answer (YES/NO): NO